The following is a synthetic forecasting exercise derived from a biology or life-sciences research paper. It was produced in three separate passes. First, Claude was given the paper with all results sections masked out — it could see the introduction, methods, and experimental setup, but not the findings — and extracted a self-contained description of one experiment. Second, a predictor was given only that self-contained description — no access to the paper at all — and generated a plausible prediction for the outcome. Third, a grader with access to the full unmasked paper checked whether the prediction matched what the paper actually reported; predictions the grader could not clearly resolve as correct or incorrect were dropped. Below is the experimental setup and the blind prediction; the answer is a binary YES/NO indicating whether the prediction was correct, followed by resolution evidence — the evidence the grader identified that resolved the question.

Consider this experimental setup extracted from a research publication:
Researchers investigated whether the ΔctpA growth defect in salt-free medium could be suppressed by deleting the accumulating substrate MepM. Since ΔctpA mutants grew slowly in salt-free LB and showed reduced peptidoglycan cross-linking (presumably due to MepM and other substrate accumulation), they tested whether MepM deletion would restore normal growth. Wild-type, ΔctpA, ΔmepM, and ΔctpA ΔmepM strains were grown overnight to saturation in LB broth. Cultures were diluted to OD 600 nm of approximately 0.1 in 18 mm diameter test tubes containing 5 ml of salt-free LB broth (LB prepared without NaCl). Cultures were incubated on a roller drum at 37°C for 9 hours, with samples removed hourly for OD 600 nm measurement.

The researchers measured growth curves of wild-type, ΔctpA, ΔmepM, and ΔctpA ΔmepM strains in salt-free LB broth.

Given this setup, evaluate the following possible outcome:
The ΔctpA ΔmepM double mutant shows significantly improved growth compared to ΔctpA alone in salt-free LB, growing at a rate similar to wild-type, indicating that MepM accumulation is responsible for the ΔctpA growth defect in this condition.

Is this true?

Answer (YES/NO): NO